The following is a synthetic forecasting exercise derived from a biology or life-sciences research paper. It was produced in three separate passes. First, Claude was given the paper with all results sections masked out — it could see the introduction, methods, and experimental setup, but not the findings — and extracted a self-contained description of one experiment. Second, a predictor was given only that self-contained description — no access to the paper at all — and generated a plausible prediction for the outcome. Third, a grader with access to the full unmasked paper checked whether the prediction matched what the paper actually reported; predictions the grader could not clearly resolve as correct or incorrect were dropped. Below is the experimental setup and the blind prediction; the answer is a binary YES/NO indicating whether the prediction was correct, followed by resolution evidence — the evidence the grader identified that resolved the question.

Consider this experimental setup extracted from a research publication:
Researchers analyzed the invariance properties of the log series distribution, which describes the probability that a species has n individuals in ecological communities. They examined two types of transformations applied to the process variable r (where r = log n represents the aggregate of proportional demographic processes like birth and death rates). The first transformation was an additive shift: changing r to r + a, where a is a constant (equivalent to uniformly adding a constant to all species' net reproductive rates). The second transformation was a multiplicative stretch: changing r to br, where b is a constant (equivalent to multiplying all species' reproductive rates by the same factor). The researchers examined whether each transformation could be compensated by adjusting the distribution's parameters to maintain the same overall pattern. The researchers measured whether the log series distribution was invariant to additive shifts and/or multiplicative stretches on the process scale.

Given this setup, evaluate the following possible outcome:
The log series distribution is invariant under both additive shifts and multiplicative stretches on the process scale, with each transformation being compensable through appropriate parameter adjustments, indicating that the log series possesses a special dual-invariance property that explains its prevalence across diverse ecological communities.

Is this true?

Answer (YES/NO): NO